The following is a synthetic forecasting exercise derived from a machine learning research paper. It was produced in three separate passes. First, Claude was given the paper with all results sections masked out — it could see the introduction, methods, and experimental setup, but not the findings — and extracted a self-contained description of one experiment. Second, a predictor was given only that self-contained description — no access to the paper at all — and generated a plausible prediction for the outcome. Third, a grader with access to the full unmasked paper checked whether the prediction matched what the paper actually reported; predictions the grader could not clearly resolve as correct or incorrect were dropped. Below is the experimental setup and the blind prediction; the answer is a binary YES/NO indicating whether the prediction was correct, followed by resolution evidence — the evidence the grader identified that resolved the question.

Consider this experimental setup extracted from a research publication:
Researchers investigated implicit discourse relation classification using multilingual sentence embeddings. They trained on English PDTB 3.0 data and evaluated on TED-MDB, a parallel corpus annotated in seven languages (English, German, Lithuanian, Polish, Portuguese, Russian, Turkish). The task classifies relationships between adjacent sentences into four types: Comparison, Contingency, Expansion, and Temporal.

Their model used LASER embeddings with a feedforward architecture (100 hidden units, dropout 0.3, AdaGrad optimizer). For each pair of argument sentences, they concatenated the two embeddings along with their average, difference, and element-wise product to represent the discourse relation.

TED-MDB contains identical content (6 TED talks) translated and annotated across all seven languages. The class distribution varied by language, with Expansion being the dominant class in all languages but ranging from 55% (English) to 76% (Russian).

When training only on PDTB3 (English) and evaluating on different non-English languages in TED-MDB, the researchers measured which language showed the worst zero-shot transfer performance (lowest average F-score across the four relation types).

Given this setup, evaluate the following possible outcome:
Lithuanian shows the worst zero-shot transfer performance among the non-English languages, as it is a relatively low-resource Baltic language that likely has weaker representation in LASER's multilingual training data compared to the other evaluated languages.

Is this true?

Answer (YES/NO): NO